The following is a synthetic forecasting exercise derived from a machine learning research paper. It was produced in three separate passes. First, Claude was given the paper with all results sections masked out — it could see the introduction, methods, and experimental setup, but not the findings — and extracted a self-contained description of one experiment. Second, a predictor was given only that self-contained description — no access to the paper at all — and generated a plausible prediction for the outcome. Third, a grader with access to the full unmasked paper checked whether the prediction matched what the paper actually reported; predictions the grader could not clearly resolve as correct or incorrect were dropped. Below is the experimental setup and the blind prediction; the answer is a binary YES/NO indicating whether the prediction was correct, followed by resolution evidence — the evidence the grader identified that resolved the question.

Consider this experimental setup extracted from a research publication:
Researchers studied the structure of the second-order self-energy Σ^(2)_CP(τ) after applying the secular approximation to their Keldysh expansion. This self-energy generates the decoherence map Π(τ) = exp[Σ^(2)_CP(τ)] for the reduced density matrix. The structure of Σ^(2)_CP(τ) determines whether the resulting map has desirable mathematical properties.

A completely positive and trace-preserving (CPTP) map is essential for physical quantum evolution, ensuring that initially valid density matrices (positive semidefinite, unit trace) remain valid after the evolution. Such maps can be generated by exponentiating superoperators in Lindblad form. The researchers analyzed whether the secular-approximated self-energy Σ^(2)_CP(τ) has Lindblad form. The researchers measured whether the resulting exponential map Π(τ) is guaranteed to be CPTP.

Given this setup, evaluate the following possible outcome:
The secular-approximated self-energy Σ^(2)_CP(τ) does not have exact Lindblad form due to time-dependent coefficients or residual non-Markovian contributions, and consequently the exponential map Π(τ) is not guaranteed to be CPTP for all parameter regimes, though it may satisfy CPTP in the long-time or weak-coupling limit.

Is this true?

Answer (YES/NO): NO